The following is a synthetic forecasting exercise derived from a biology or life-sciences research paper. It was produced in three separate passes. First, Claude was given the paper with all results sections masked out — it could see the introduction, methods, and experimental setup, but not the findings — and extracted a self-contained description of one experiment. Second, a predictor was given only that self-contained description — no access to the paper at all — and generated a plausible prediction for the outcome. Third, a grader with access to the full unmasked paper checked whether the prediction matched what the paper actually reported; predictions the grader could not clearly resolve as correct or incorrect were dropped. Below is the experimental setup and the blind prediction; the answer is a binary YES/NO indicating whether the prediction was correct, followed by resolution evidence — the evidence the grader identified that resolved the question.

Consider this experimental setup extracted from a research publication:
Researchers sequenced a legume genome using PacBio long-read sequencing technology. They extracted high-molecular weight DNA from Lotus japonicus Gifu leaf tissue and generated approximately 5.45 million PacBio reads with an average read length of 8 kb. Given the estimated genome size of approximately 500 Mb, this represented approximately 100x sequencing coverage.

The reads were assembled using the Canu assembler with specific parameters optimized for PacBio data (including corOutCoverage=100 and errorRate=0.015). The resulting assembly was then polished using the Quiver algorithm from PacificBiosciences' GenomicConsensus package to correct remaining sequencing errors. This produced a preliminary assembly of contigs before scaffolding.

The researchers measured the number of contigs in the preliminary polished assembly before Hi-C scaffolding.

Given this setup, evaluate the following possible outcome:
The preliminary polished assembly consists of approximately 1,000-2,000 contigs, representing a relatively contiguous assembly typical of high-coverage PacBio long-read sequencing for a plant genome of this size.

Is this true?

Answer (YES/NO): YES